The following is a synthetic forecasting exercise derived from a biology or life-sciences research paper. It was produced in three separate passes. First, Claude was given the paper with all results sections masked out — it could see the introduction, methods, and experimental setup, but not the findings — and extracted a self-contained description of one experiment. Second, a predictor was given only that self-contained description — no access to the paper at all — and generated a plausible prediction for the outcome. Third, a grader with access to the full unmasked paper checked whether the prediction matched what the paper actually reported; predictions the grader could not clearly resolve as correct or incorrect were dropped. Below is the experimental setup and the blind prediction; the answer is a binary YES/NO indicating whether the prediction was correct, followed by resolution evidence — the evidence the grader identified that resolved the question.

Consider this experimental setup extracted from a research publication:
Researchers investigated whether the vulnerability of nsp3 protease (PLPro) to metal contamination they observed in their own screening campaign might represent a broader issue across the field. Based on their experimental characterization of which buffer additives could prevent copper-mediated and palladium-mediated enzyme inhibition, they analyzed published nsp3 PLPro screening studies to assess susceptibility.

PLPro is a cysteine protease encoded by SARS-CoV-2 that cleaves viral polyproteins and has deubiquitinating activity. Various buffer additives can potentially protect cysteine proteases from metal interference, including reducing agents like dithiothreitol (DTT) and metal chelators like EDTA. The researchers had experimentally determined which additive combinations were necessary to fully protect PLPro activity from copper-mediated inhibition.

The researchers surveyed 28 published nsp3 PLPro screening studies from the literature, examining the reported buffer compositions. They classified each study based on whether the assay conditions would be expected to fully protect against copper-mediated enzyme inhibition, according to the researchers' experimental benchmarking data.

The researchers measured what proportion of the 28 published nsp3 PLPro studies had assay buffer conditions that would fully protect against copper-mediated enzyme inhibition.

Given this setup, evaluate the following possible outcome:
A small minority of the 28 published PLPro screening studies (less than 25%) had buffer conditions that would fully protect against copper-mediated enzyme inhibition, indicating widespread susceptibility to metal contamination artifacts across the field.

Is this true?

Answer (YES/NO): YES